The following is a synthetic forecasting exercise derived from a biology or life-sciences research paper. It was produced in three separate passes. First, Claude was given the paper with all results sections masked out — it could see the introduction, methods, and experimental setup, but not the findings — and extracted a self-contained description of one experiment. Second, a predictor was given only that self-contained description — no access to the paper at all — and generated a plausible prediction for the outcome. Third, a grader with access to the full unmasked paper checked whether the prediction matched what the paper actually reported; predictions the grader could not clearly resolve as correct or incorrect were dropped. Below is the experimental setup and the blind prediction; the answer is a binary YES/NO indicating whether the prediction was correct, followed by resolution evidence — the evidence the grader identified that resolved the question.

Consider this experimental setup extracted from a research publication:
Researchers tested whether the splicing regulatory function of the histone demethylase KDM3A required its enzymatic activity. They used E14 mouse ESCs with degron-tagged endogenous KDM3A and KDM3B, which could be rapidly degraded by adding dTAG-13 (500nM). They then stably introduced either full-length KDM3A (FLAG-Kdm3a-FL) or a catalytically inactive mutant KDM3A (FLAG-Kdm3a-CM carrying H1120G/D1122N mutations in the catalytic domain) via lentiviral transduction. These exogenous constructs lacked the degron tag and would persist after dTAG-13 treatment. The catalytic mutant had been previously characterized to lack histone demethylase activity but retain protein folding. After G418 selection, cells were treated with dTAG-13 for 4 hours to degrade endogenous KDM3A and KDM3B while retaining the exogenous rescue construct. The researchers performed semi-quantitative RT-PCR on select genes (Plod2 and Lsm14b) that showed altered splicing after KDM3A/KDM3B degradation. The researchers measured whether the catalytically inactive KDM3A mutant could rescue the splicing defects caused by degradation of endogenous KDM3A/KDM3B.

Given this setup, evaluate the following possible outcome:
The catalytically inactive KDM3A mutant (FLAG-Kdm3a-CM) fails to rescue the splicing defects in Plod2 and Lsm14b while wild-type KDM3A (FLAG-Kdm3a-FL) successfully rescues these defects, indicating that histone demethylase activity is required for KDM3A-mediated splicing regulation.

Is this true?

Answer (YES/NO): NO